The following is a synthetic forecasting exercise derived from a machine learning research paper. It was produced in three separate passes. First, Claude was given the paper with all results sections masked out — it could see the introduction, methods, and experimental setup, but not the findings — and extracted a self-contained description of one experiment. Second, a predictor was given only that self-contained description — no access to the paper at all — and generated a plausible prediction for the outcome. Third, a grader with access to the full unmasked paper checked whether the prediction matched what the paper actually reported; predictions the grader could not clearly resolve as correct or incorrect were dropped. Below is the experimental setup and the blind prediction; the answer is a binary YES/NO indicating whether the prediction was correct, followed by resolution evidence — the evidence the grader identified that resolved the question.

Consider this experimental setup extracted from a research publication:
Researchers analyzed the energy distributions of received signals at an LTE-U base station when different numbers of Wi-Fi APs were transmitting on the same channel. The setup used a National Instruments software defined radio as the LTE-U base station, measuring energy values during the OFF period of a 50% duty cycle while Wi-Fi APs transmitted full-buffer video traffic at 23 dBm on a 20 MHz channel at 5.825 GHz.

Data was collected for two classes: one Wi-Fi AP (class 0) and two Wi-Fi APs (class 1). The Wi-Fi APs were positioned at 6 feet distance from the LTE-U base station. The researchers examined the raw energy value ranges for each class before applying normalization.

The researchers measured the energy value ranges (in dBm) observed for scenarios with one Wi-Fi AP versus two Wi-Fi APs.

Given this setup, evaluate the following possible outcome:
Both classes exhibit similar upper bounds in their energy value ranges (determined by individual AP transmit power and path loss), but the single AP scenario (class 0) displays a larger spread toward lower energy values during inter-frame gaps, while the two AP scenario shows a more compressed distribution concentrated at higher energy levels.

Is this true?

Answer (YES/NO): NO